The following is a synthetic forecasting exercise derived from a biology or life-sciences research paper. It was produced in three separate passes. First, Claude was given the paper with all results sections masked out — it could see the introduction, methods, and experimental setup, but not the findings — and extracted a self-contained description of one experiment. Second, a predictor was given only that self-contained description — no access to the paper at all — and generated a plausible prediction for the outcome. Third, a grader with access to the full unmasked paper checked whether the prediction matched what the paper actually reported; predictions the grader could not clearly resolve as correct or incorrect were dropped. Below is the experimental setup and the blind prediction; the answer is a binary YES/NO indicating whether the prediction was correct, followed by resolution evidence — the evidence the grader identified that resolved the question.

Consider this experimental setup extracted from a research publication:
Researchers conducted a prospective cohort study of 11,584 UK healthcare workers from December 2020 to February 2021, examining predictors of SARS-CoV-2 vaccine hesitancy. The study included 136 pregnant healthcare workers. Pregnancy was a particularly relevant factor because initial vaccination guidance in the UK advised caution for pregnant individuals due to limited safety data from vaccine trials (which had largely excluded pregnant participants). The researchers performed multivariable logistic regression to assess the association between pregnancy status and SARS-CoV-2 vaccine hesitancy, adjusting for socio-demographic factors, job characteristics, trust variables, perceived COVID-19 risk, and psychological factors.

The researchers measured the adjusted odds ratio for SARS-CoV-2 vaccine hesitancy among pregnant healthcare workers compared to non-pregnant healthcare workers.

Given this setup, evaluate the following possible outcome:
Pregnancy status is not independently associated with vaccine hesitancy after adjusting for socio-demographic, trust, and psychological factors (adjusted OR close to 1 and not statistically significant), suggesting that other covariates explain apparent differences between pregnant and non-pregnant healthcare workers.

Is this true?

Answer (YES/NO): NO